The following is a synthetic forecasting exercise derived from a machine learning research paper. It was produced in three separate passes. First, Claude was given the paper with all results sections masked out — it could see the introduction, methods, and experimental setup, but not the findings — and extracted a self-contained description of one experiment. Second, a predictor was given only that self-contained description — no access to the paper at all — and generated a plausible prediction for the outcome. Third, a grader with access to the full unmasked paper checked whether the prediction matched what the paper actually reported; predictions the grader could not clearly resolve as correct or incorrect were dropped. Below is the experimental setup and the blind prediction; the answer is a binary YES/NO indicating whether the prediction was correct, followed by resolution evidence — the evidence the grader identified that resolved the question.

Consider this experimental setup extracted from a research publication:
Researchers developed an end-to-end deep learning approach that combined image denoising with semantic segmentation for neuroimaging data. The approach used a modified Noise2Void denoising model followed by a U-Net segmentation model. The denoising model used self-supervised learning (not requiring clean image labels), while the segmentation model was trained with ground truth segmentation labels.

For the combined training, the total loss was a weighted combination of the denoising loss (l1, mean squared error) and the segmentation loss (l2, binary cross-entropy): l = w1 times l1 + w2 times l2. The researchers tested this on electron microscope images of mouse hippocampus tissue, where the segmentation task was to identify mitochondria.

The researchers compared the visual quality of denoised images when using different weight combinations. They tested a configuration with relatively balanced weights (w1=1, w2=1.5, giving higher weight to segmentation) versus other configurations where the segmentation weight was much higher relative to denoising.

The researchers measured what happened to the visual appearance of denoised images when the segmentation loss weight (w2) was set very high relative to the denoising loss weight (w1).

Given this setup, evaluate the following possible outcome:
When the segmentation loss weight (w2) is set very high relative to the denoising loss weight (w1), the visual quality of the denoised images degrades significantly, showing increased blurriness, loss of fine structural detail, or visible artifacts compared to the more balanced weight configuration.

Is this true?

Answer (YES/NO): YES